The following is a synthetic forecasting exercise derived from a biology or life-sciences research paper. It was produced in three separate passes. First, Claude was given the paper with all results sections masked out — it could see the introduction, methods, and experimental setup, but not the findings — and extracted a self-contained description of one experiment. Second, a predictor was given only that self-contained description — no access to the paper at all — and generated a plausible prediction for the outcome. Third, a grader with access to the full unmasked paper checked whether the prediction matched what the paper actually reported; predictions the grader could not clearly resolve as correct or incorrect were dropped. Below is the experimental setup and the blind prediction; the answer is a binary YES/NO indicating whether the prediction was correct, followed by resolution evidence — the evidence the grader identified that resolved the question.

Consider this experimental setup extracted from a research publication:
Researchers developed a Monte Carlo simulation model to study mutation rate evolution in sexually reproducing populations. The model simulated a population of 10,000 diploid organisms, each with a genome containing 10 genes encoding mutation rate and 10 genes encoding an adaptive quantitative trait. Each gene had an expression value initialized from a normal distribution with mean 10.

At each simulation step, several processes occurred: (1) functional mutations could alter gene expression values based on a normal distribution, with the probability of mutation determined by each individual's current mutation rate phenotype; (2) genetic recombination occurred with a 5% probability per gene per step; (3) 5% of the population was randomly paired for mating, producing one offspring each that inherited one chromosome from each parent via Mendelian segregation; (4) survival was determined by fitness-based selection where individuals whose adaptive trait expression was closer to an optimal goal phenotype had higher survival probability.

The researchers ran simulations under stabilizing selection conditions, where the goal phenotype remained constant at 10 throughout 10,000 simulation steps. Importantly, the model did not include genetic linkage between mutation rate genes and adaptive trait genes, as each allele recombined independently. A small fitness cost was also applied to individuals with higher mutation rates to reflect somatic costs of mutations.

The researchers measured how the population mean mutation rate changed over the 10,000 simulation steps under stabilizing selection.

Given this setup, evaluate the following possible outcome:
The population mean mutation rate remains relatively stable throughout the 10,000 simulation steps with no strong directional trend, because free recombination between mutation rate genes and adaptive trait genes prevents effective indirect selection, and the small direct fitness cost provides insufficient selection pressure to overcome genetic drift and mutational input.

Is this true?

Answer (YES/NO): NO